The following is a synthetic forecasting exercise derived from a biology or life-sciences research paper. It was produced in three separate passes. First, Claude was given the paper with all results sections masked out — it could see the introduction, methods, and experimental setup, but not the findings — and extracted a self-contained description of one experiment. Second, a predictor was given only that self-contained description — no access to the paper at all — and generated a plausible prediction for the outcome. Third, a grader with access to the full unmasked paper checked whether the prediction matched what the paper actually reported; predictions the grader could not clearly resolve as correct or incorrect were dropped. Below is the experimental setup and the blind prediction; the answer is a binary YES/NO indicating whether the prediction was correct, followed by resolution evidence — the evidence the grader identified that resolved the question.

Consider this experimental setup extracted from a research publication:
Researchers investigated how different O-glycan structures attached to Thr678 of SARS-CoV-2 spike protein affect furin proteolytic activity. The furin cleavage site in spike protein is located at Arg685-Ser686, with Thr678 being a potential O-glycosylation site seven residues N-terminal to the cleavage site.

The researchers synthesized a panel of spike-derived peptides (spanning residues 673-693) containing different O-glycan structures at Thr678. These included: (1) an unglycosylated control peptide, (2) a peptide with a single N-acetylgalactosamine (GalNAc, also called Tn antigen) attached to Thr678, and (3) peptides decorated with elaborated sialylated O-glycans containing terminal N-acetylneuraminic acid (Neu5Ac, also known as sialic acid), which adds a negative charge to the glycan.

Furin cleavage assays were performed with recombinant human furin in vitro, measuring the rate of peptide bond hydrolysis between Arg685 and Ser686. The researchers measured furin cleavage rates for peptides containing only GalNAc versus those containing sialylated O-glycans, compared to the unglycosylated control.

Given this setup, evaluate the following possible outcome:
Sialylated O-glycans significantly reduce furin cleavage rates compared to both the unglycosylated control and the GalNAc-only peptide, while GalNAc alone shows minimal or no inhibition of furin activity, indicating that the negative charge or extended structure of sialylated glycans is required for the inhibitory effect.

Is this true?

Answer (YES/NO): YES